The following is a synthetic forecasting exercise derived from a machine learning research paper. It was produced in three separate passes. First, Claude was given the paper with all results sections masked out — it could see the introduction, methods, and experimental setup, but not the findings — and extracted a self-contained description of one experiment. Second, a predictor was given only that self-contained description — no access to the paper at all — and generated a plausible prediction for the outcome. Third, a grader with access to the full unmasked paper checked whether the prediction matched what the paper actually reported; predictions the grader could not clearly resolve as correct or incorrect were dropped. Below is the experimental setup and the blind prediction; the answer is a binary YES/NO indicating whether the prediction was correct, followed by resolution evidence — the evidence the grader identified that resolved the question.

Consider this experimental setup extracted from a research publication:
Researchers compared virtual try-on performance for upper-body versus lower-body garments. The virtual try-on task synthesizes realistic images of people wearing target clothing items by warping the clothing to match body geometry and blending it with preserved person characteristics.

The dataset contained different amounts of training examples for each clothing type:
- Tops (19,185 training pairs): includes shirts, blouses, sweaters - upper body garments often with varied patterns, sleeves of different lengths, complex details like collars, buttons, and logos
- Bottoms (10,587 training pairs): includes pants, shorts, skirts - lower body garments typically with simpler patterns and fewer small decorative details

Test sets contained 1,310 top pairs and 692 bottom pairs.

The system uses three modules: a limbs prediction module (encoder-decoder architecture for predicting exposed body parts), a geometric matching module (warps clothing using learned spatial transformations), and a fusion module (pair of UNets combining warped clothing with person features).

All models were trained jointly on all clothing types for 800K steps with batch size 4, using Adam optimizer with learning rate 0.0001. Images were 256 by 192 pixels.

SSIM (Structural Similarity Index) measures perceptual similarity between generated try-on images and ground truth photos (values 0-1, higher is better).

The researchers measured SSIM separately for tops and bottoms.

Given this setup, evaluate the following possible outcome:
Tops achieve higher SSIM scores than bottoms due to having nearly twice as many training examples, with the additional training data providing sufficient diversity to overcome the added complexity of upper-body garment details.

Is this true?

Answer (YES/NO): NO